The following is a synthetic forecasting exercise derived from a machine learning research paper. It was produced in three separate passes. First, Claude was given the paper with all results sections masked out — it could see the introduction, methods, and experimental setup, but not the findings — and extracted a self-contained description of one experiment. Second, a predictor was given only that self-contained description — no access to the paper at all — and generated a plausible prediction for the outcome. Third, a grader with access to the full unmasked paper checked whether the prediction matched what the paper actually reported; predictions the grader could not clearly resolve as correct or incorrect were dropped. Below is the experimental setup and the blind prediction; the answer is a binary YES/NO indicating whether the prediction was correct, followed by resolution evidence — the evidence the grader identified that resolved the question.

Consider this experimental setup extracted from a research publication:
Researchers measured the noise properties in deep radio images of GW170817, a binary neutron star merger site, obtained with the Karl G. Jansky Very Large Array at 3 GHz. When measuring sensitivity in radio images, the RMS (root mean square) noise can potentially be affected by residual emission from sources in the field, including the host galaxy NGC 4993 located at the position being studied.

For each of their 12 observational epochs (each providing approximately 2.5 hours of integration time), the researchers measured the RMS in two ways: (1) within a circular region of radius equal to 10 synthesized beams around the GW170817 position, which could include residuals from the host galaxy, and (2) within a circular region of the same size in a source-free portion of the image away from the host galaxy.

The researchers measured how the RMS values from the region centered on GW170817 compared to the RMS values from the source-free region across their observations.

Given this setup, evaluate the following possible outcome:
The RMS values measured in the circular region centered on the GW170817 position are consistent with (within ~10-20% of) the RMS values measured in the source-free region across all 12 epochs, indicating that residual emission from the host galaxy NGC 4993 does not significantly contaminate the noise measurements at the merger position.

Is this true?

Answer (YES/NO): NO